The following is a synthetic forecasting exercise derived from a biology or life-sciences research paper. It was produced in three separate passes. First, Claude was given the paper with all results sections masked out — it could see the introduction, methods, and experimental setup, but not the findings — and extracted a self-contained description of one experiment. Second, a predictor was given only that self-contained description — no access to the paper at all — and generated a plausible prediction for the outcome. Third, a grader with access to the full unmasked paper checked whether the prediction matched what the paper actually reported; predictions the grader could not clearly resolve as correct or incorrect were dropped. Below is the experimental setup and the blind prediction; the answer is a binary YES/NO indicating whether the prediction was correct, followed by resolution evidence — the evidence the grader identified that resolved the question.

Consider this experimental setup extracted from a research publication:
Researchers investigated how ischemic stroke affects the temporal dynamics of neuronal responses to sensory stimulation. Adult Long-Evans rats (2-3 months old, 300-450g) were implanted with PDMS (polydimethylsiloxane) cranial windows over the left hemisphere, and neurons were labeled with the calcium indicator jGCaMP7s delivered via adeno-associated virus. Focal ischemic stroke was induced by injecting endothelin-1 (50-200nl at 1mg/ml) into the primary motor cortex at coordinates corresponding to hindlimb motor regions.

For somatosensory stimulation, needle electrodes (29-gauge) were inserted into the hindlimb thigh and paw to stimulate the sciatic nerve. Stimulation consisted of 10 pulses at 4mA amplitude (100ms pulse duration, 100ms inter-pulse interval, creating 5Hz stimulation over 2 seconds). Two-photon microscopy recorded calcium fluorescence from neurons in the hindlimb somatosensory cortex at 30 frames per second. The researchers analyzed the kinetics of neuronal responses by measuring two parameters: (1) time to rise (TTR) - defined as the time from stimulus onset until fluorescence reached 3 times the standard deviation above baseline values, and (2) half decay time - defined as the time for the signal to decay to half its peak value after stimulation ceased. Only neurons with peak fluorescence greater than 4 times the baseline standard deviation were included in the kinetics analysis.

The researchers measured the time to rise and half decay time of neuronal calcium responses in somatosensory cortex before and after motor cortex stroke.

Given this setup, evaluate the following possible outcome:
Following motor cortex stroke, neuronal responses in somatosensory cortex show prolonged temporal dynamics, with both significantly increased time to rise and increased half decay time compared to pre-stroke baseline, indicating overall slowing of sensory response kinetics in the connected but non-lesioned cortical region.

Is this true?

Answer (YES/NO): NO